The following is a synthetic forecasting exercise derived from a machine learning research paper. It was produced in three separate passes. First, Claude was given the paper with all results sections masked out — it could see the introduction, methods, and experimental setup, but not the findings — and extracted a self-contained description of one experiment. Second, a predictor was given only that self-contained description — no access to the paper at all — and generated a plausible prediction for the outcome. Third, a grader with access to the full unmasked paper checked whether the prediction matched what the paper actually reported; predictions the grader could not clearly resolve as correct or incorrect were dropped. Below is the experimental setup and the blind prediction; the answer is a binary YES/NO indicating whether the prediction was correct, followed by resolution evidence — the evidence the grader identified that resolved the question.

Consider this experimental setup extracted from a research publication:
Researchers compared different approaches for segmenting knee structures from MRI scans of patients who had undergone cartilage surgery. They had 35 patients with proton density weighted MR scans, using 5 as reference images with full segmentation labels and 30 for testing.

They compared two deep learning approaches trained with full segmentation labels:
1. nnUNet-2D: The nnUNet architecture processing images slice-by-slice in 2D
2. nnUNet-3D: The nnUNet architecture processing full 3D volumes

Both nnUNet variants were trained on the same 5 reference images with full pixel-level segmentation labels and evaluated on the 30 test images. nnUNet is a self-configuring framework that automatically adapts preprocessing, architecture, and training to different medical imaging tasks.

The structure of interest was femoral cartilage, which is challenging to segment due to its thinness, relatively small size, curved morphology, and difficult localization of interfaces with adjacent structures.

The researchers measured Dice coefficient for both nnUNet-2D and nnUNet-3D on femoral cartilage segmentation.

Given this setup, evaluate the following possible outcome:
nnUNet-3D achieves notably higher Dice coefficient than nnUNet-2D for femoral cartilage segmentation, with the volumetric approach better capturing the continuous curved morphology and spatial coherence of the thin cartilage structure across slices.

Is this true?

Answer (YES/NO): YES